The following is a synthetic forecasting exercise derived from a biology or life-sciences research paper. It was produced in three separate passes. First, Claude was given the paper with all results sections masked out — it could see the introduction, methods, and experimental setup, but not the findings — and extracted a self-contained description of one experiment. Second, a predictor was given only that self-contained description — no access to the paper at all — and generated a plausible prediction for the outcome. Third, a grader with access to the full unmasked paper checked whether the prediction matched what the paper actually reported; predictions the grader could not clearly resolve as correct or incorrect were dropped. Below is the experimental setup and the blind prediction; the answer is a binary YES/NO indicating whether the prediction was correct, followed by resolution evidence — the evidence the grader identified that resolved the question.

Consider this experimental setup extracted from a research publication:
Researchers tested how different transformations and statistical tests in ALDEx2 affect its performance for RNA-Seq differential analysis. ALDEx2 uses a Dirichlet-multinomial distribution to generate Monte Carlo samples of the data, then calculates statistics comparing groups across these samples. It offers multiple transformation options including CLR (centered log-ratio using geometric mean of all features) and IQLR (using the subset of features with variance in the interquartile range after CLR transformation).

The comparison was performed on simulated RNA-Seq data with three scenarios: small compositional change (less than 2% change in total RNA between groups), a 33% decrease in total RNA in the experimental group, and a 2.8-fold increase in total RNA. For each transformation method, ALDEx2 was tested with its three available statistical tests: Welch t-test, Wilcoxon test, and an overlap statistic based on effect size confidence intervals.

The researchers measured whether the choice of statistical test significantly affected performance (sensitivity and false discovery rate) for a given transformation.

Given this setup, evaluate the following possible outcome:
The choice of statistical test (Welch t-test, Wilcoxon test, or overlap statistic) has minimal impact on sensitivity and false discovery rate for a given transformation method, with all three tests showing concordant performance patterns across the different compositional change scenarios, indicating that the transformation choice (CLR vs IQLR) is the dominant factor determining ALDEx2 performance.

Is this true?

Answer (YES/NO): YES